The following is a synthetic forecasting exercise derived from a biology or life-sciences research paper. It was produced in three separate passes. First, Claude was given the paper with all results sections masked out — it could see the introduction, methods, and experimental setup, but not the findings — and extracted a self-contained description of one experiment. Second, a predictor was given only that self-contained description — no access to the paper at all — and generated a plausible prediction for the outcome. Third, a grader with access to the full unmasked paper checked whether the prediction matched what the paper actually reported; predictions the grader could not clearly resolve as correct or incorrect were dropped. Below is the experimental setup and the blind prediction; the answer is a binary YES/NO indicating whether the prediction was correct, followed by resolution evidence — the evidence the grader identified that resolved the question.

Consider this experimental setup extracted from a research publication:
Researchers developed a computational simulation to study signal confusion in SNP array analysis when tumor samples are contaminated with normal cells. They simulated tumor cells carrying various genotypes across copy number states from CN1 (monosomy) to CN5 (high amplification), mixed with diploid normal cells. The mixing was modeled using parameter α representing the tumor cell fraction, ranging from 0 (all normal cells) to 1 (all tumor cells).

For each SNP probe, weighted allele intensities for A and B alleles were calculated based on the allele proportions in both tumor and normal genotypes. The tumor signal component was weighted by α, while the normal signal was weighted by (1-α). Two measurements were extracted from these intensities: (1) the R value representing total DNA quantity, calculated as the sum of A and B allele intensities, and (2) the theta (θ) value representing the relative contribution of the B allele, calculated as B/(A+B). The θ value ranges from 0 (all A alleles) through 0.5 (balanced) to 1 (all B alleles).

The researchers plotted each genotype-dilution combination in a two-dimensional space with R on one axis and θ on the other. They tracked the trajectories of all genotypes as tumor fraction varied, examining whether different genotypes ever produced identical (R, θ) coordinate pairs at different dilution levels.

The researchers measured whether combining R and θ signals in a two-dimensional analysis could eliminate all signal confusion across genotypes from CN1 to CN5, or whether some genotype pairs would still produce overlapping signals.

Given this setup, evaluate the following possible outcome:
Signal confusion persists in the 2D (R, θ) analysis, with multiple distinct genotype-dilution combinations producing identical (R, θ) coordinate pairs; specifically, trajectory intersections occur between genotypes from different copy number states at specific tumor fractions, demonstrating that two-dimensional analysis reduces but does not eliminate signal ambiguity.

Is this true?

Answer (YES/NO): YES